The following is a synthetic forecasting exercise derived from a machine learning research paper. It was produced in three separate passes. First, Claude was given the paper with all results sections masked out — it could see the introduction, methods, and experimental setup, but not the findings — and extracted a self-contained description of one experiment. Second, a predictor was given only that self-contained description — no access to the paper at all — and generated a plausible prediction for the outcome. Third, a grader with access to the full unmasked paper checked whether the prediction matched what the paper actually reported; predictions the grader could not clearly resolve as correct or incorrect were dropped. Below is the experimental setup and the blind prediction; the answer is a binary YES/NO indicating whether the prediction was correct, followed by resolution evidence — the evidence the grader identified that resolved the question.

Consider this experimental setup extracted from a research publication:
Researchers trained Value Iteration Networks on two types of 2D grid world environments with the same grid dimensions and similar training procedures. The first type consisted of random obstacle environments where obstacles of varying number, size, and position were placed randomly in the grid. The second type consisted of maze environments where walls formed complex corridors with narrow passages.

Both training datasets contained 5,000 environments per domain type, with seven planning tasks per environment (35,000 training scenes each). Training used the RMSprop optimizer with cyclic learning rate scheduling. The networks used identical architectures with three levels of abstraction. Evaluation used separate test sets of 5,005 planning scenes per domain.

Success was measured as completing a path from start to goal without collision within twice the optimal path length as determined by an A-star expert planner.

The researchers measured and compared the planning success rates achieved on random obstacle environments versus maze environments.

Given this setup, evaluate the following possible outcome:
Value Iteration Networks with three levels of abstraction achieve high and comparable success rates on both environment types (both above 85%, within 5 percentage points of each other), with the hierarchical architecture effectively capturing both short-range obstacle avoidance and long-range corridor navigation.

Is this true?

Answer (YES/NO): NO